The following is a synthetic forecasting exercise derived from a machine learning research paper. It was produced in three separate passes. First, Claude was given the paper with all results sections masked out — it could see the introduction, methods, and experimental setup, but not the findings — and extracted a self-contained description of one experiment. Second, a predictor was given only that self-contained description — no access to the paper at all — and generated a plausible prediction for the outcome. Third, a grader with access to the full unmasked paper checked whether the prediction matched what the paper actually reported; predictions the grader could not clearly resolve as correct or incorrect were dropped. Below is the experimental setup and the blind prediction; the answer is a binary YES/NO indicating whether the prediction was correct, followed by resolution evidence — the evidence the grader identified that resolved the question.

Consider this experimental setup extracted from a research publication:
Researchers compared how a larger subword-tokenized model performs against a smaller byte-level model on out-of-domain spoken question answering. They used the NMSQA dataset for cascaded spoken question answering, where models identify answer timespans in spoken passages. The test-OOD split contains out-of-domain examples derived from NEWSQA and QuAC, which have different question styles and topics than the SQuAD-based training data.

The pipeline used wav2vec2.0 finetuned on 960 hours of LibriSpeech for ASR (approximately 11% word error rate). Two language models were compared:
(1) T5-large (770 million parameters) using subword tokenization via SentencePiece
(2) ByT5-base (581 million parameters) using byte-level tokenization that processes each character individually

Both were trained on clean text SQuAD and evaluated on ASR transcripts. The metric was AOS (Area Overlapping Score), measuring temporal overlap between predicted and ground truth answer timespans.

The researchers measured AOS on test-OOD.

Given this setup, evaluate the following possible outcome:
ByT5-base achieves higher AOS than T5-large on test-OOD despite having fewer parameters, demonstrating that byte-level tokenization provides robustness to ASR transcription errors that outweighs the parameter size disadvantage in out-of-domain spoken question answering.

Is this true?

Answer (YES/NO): YES